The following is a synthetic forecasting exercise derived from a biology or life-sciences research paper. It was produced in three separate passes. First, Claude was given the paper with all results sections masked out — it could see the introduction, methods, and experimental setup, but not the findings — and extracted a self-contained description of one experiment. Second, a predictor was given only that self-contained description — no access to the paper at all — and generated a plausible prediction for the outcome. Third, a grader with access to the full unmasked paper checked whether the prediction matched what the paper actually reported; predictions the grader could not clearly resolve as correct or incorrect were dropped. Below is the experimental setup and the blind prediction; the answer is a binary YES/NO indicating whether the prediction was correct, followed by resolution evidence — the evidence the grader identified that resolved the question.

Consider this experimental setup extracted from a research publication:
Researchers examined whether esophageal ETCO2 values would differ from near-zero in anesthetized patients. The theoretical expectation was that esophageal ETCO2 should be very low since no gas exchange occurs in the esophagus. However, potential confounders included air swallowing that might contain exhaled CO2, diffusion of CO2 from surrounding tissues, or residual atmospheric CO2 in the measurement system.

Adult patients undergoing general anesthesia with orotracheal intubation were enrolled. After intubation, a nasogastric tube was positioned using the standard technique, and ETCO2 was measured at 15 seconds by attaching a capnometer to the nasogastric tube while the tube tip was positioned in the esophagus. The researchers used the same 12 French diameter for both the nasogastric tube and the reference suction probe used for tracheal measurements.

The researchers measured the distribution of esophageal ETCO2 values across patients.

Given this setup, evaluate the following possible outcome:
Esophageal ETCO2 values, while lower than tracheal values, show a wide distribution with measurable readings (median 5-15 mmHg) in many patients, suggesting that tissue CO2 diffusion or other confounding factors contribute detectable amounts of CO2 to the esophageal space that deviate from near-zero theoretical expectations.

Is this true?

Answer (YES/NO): YES